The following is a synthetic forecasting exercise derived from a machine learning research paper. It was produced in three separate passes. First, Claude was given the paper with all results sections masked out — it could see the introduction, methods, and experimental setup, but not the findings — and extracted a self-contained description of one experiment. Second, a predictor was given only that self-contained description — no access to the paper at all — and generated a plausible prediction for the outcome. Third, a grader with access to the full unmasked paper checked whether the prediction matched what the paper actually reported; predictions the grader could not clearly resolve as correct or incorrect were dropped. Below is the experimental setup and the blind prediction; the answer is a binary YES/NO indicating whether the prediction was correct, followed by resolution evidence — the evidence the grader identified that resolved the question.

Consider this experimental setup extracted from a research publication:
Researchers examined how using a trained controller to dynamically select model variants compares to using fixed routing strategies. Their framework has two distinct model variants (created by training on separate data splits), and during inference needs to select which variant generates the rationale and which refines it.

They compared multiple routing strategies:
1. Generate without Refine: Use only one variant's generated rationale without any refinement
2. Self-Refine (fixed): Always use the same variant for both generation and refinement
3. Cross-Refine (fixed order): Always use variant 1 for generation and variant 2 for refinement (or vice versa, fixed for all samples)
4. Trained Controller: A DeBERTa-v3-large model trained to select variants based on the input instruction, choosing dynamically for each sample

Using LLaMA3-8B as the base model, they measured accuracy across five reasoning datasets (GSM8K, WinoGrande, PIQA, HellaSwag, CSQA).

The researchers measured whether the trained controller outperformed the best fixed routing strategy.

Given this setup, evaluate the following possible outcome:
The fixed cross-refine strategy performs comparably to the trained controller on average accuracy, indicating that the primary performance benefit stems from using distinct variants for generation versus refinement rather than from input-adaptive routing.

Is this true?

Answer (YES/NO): NO